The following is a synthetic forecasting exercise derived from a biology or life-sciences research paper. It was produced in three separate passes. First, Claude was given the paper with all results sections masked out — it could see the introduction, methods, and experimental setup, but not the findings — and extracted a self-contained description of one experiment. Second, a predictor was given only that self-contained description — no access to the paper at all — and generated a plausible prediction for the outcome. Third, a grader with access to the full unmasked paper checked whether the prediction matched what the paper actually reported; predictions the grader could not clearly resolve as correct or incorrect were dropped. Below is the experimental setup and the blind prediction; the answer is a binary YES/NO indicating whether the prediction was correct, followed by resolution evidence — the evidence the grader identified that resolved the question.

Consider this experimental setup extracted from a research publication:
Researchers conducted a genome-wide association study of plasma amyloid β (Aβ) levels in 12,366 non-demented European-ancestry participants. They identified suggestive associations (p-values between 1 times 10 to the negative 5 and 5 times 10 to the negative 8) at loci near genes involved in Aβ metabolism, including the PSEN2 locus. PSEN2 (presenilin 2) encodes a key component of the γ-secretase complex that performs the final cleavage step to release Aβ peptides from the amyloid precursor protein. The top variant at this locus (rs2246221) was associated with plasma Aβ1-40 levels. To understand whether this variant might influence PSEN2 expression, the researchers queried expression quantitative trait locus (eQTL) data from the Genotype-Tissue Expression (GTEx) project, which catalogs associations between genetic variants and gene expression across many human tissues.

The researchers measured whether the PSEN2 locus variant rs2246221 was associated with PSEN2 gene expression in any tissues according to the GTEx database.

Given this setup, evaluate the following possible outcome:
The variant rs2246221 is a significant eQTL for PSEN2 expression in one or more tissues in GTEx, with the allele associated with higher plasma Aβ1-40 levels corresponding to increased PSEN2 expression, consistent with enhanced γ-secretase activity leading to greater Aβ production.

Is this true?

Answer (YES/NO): NO